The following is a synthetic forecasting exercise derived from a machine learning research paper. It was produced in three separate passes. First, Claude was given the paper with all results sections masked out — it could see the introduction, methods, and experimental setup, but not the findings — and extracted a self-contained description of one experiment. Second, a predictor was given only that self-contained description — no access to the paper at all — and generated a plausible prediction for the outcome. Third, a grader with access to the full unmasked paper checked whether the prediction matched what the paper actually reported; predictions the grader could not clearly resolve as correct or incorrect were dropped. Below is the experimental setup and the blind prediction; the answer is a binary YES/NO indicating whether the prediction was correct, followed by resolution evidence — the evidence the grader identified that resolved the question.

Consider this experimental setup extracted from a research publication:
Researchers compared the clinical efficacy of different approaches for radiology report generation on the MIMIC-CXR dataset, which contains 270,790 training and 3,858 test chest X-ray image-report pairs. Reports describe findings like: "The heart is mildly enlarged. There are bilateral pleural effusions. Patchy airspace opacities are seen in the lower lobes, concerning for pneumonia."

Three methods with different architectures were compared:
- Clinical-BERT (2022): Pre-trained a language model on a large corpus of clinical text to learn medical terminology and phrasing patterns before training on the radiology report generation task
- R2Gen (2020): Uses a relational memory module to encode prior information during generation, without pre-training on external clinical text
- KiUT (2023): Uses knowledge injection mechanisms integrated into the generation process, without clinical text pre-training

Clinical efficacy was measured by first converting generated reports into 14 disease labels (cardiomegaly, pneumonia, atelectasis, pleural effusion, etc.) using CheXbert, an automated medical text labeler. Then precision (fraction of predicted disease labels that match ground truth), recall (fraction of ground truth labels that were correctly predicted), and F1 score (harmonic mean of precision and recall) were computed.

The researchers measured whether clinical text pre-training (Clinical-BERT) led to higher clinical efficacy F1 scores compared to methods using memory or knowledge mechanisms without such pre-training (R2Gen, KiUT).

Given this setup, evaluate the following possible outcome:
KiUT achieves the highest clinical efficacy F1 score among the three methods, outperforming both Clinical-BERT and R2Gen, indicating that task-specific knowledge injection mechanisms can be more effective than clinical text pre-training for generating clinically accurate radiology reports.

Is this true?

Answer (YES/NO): NO